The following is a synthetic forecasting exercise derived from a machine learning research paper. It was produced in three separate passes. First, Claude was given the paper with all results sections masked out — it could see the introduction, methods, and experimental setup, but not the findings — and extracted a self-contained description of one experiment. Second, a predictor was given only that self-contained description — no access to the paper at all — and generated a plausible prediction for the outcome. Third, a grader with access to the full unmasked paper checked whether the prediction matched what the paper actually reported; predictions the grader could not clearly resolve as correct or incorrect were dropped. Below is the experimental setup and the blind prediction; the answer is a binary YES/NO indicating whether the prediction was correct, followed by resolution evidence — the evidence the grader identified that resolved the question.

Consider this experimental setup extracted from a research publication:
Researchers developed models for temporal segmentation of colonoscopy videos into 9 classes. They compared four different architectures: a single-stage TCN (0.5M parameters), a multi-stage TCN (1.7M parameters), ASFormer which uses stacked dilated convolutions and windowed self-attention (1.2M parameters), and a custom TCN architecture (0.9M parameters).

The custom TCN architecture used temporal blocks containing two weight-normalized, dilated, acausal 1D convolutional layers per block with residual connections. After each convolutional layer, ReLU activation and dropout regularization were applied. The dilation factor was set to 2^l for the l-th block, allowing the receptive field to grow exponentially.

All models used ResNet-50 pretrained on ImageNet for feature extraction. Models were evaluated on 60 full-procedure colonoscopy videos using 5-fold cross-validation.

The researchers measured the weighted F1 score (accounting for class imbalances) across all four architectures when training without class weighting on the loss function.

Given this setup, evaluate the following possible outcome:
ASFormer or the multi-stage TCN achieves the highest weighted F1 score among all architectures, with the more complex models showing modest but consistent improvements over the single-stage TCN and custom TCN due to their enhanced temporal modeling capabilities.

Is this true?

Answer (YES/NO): NO